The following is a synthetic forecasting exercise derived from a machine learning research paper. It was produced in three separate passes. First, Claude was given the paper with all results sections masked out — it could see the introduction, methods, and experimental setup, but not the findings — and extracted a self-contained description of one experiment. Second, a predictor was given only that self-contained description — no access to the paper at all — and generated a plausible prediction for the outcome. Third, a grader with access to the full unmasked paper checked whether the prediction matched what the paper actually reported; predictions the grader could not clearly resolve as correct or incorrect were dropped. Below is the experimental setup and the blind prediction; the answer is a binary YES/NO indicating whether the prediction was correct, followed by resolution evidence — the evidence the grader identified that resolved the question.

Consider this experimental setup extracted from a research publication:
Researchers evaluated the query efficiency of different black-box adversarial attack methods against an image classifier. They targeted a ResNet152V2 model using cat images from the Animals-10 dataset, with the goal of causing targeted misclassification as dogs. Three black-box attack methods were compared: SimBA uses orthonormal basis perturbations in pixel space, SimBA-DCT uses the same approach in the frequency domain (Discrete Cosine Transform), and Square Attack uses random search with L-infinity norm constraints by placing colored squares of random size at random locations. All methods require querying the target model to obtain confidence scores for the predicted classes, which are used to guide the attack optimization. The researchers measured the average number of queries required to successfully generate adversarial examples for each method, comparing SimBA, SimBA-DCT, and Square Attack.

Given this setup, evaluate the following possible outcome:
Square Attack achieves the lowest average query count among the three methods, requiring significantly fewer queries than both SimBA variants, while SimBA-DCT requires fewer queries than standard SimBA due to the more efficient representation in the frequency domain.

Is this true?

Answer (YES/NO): NO